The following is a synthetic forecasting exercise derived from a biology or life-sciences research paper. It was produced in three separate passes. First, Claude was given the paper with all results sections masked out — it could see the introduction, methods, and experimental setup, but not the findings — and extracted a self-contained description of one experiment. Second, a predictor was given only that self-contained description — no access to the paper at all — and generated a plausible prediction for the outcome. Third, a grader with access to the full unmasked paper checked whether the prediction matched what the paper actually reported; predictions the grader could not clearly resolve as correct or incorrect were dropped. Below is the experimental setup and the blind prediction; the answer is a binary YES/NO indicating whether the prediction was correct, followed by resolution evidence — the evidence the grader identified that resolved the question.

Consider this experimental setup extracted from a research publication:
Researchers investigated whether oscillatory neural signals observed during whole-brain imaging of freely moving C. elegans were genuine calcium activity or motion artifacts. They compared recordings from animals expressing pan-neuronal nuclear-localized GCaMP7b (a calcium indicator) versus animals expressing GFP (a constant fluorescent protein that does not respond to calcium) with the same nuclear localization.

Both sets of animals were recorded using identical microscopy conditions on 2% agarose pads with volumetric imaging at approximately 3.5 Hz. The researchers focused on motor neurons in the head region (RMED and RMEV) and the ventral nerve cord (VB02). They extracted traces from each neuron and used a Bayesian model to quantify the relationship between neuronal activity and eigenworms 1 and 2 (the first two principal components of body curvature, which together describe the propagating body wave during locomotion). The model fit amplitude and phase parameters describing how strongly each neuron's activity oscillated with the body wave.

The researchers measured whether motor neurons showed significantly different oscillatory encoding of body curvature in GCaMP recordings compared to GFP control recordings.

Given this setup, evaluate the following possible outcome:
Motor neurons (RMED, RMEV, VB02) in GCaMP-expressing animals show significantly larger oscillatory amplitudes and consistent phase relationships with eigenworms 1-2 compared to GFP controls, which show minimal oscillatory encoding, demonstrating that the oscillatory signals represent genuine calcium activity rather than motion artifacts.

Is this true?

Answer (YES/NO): YES